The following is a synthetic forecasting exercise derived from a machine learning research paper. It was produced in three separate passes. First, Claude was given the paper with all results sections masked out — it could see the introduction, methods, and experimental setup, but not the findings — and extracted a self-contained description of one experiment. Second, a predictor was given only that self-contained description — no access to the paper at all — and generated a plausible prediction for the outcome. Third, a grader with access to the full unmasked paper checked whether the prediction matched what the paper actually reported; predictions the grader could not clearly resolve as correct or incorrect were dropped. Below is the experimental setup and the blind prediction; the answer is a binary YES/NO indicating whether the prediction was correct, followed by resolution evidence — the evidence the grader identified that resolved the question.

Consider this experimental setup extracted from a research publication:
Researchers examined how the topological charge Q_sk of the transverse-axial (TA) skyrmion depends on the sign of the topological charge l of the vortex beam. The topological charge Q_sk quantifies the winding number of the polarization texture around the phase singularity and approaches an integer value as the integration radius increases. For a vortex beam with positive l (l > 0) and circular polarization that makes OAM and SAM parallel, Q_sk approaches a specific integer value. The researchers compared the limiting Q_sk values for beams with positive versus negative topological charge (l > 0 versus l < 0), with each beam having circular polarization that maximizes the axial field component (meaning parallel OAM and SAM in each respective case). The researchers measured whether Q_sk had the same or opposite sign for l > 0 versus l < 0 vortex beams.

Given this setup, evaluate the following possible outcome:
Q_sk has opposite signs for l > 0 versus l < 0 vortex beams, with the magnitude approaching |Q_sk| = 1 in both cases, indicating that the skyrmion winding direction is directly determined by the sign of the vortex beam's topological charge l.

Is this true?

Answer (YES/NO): YES